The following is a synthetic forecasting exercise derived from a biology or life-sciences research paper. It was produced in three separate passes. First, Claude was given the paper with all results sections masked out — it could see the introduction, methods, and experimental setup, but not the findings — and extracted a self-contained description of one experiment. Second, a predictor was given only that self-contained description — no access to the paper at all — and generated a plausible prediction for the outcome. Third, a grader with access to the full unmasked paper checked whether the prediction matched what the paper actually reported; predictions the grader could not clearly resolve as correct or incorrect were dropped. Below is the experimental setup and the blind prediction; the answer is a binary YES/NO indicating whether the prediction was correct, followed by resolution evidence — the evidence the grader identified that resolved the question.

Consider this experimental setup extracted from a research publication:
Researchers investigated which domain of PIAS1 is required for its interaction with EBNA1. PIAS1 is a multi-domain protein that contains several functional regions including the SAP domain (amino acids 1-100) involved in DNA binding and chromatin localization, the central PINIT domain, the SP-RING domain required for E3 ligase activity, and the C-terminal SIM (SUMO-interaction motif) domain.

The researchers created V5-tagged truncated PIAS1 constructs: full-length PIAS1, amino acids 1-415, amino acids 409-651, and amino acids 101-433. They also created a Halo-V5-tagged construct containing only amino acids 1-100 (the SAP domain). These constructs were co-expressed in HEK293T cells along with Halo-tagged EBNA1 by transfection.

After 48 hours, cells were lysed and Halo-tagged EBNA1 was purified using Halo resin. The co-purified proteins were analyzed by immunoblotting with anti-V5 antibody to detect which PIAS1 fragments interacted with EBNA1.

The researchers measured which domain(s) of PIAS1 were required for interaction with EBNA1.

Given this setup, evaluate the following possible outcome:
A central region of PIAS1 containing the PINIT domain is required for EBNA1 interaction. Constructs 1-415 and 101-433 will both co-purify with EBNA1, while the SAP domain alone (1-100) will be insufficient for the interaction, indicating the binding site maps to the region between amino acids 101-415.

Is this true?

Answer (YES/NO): NO